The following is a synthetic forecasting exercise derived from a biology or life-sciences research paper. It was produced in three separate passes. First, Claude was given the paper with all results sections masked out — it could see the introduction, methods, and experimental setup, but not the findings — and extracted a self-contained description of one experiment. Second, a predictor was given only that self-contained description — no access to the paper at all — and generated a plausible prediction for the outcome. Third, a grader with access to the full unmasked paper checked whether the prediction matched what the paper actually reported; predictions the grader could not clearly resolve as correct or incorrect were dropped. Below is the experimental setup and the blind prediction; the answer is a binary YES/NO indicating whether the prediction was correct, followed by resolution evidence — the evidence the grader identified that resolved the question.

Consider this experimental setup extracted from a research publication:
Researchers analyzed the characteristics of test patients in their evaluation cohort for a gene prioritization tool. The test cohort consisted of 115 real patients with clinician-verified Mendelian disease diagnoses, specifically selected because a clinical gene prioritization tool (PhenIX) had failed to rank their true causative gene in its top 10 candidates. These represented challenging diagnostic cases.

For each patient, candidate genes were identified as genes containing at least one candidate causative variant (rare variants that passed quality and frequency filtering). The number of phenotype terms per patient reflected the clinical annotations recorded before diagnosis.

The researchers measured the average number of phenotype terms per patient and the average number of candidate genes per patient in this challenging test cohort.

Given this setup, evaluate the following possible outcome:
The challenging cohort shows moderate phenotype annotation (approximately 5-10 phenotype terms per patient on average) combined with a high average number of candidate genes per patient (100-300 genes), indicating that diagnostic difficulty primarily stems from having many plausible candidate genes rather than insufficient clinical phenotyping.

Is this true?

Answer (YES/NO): NO